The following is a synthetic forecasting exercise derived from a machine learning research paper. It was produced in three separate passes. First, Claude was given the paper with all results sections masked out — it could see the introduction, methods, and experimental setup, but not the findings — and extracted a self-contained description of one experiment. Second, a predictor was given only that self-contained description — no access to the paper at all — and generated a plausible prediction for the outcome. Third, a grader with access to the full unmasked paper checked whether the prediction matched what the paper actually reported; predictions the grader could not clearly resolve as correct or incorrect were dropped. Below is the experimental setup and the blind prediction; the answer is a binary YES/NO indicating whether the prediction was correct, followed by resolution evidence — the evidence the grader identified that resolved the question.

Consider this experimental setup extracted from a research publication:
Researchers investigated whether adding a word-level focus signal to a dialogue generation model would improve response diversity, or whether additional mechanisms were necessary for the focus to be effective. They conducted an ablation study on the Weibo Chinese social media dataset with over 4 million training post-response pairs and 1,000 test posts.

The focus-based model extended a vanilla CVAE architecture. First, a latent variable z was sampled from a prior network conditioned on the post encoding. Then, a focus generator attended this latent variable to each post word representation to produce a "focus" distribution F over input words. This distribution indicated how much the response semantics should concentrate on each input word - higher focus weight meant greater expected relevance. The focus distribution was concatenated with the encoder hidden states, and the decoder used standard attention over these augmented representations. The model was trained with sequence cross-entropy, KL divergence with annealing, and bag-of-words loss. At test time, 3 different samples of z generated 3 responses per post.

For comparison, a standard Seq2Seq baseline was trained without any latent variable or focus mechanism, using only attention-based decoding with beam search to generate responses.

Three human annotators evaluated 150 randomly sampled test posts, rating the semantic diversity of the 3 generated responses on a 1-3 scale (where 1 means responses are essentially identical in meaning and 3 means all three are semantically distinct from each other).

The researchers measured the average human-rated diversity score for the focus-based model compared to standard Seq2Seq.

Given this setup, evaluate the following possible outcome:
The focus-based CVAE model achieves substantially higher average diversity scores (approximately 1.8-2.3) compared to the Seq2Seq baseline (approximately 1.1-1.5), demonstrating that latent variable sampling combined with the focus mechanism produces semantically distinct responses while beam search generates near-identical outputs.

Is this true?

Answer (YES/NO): NO